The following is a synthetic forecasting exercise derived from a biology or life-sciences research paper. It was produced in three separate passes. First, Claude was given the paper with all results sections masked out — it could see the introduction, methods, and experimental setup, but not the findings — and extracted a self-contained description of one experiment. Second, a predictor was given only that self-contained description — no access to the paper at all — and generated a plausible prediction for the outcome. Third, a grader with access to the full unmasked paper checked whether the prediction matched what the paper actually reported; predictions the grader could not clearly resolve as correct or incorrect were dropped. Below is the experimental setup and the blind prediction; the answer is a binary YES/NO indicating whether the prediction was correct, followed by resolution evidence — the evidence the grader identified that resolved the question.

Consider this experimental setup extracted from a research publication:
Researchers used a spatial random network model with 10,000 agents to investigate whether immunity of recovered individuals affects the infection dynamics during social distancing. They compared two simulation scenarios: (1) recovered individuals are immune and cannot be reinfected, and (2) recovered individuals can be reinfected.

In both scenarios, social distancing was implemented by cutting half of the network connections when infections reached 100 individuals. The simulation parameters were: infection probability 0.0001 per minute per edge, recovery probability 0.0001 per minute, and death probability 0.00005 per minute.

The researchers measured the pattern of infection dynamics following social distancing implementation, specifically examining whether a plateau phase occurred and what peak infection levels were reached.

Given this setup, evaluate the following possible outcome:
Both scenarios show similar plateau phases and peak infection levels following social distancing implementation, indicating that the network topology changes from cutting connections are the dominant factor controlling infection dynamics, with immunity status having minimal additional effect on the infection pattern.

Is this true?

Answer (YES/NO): NO